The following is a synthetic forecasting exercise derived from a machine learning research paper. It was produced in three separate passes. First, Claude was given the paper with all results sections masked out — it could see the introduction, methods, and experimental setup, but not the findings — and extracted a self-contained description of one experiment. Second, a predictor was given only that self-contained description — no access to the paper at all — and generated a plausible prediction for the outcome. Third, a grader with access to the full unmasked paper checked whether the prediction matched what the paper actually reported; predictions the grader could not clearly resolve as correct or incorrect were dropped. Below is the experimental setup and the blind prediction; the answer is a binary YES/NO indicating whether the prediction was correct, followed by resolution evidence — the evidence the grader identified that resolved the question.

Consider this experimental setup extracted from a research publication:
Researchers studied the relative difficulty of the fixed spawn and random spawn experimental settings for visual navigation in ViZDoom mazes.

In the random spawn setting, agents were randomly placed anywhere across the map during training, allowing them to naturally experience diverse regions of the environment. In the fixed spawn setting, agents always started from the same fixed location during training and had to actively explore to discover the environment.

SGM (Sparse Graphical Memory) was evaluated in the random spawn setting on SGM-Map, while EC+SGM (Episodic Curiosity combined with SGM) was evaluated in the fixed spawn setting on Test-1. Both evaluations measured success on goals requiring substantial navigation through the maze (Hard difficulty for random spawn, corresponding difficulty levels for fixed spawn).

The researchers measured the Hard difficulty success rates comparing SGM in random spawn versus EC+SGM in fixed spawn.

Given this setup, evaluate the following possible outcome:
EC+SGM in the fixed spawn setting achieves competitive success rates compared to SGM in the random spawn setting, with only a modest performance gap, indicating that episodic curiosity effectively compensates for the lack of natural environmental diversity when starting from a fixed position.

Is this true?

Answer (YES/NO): NO